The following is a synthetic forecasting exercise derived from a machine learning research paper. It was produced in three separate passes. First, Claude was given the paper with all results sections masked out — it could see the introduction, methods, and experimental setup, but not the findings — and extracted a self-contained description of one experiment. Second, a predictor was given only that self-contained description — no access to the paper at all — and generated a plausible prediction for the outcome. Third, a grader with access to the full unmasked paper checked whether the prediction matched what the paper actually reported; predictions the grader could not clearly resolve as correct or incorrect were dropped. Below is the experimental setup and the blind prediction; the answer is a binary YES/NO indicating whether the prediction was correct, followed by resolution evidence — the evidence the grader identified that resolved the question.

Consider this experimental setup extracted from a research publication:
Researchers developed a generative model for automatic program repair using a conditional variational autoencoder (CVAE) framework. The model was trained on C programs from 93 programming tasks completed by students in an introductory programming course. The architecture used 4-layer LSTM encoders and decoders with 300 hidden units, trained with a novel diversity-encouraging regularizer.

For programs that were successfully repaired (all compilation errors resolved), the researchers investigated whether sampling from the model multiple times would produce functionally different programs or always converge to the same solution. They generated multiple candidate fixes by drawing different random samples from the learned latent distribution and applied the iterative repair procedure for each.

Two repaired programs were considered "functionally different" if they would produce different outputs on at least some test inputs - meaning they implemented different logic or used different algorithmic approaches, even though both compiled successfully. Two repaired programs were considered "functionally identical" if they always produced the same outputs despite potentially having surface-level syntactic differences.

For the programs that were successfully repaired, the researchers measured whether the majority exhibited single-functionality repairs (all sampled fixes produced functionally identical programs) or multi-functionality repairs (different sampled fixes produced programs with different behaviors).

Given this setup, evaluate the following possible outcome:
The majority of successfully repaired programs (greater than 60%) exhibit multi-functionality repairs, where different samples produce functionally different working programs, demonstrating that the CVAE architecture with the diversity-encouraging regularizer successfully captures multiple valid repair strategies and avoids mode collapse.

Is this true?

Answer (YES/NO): YES